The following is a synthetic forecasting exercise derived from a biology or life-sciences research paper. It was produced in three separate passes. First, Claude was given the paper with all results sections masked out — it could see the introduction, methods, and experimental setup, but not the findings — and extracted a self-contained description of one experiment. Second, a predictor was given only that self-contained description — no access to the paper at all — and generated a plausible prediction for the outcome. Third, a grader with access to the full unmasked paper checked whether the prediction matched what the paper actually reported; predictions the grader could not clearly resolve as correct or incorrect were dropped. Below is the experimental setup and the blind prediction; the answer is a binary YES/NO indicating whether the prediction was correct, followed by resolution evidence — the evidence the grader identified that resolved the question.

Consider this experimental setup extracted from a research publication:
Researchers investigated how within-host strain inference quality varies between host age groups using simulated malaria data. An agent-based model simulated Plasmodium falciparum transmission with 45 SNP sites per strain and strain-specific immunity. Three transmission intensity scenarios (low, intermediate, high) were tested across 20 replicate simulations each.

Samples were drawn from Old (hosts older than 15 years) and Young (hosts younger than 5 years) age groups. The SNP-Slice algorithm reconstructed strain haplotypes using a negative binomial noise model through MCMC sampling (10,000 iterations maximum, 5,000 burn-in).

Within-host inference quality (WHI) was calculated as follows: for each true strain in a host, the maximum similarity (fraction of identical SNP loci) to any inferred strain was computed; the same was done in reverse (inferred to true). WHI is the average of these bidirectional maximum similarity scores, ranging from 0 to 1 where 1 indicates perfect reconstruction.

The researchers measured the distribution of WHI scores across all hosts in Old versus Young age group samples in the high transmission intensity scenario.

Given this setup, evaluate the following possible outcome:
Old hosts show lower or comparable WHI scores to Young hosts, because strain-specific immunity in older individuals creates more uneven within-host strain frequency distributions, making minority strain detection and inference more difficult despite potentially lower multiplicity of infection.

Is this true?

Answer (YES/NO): NO